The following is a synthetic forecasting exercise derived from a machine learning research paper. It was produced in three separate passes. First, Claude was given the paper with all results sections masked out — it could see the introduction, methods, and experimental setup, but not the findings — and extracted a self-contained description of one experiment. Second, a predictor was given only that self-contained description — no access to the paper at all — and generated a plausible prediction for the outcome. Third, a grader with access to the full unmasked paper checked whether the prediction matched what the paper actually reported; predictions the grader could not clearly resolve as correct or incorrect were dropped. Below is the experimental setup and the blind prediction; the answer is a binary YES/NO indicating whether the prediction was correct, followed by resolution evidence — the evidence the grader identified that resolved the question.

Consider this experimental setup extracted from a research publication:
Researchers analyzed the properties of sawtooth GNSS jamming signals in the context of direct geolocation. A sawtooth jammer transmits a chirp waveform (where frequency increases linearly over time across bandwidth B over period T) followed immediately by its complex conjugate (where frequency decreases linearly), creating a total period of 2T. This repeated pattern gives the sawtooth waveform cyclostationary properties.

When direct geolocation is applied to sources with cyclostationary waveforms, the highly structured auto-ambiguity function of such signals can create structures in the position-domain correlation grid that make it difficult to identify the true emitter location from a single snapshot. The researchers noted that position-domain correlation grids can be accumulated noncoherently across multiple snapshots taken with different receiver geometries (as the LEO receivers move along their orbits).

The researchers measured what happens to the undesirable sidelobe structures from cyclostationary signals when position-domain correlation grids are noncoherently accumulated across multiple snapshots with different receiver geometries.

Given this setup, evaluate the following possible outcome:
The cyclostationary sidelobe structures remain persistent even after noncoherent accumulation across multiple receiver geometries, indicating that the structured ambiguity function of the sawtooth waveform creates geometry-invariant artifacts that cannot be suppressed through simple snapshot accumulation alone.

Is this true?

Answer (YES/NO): NO